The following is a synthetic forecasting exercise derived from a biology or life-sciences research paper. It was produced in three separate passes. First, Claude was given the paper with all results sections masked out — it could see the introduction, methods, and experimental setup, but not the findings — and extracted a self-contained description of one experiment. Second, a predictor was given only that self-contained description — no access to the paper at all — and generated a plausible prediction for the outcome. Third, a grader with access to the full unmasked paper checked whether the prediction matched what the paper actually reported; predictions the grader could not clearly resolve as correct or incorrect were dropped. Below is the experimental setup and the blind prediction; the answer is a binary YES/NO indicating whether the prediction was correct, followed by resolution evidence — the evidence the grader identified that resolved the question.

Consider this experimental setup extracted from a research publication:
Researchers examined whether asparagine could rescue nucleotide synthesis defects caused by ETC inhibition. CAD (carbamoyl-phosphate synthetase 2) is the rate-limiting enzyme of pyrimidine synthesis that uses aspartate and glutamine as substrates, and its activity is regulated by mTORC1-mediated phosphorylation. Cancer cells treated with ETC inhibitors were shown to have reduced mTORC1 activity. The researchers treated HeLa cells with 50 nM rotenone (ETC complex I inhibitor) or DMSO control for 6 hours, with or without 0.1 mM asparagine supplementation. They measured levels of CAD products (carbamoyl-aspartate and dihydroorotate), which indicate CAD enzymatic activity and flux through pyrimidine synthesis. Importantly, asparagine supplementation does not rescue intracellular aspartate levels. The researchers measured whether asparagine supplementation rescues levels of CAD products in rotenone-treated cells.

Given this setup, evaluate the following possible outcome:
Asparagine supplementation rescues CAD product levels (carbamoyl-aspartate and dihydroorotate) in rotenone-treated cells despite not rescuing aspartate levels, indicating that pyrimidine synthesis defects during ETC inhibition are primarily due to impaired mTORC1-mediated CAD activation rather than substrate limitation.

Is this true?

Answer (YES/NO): YES